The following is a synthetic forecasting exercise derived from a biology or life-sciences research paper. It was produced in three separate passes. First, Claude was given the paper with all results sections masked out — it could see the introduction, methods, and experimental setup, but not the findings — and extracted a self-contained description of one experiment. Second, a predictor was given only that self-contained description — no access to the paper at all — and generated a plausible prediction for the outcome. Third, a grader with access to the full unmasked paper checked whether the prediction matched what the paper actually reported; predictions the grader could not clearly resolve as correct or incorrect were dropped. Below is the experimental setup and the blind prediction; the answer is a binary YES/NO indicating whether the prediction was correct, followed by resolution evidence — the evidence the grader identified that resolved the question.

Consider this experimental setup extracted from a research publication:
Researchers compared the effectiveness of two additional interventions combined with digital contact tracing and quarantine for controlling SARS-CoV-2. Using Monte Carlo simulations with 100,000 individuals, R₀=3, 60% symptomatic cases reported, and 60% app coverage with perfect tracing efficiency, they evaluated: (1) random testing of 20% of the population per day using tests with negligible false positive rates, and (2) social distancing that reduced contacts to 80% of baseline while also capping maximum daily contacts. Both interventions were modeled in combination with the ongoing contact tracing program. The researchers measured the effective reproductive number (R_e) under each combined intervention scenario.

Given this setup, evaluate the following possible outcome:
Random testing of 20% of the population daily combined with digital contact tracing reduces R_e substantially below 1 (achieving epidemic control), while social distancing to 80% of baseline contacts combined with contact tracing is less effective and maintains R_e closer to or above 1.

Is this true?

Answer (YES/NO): NO